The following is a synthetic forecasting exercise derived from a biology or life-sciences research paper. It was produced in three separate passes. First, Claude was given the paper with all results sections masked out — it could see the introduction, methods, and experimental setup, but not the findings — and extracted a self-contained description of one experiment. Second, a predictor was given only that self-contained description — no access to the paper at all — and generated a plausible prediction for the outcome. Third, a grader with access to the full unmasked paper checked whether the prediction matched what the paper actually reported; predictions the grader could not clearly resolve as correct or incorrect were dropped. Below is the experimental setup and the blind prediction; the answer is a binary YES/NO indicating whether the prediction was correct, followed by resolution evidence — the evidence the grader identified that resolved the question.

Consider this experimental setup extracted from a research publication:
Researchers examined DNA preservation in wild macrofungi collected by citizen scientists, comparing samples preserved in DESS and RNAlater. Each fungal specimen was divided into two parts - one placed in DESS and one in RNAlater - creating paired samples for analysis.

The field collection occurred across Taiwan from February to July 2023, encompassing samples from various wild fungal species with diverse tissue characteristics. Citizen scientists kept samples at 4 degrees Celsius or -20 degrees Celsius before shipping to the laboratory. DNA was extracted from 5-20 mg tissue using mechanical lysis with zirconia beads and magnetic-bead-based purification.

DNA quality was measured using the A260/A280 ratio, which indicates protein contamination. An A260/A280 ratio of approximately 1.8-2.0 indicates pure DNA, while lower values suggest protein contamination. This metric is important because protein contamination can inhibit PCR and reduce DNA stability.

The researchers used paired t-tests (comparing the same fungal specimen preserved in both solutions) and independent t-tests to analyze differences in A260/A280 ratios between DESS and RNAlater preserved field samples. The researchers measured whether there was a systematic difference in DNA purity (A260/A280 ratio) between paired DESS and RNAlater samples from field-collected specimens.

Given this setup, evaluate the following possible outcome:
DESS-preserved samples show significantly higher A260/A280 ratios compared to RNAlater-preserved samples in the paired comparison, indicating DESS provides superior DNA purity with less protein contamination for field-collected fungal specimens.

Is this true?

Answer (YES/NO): NO